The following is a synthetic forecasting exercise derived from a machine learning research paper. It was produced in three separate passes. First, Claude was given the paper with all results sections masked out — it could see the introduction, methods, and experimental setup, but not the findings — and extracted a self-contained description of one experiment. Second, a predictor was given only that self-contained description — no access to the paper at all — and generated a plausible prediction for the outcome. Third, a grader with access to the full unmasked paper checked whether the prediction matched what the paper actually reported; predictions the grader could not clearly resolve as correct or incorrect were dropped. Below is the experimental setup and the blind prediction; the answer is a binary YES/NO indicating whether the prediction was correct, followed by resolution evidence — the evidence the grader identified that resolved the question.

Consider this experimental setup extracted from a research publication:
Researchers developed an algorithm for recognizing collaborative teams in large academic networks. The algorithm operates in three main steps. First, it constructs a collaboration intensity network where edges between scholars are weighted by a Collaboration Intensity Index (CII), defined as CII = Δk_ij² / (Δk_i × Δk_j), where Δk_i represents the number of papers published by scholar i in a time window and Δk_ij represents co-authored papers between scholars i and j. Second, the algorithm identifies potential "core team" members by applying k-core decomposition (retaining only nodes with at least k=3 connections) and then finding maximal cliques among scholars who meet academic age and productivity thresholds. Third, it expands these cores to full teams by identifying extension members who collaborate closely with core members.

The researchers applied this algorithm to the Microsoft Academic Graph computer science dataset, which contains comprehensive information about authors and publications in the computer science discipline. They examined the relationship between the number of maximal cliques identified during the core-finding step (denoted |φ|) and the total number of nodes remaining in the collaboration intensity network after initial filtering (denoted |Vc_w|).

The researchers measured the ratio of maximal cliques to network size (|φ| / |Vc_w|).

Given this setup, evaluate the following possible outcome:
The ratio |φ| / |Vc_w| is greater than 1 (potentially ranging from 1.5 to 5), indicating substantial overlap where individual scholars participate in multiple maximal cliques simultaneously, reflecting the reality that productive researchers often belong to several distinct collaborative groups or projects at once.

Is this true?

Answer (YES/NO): NO